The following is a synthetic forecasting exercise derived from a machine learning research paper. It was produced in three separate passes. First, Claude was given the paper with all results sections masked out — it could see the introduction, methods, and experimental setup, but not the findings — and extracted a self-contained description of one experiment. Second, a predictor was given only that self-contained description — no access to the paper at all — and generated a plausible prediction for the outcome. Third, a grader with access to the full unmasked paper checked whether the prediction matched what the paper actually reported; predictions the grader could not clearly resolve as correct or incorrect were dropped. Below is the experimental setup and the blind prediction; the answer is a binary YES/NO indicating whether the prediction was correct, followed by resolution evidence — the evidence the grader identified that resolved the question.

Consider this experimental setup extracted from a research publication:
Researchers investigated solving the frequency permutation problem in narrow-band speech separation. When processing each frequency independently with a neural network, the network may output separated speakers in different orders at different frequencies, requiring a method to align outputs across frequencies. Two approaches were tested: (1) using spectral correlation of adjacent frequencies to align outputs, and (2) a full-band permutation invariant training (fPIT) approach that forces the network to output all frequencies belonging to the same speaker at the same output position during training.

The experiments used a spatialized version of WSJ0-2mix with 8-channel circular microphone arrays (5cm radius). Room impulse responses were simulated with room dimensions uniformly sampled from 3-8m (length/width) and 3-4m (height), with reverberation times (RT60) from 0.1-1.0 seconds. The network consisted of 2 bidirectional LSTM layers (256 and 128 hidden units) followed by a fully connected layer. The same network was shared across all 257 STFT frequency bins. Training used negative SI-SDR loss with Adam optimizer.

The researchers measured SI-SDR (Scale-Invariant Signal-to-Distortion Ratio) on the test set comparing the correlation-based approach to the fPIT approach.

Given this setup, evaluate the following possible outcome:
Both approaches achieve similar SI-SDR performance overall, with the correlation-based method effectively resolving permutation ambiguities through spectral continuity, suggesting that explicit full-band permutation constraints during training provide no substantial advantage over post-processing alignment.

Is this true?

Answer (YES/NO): NO